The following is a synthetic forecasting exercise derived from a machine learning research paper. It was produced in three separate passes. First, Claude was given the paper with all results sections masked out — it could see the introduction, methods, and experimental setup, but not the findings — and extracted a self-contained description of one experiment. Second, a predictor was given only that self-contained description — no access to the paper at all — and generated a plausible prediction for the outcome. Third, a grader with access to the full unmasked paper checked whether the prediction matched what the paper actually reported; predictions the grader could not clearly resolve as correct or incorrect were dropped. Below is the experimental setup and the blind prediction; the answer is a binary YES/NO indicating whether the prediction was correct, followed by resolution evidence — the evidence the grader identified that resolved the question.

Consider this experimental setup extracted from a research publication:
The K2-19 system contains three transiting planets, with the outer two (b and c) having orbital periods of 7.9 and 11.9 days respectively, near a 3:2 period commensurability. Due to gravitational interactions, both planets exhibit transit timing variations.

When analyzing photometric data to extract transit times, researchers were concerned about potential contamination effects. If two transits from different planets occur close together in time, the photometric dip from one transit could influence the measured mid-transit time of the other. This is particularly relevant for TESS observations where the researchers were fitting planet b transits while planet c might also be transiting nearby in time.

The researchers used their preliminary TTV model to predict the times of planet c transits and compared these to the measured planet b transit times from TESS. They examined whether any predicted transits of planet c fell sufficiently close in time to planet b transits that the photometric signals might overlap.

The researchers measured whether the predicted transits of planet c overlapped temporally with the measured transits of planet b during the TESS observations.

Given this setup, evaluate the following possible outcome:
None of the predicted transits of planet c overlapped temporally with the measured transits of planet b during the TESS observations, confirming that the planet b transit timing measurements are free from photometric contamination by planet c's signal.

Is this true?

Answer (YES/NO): YES